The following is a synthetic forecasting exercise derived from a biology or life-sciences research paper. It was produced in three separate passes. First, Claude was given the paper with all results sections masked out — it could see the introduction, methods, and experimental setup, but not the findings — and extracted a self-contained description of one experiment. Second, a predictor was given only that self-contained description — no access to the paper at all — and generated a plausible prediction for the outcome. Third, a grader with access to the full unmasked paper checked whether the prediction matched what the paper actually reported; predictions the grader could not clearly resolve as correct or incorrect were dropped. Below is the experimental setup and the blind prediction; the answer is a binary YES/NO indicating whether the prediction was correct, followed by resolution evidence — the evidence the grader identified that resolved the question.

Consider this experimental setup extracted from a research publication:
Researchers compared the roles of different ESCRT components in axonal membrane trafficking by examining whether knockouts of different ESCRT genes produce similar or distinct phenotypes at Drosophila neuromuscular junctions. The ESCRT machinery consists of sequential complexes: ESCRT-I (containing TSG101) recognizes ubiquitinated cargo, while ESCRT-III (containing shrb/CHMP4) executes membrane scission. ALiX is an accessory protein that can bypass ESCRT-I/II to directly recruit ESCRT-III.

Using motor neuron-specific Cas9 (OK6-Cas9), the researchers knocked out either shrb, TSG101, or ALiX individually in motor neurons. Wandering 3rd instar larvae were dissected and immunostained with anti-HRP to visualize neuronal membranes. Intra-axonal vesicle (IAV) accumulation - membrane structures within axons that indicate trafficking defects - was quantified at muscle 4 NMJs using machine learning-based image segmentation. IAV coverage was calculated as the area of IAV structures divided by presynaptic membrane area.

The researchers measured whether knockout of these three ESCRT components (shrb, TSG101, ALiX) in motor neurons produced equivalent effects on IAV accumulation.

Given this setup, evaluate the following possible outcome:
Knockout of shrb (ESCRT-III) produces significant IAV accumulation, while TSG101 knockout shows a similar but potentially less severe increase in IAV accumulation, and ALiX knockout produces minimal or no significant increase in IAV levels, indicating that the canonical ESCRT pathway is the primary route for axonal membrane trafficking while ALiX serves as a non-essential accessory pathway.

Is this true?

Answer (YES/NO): NO